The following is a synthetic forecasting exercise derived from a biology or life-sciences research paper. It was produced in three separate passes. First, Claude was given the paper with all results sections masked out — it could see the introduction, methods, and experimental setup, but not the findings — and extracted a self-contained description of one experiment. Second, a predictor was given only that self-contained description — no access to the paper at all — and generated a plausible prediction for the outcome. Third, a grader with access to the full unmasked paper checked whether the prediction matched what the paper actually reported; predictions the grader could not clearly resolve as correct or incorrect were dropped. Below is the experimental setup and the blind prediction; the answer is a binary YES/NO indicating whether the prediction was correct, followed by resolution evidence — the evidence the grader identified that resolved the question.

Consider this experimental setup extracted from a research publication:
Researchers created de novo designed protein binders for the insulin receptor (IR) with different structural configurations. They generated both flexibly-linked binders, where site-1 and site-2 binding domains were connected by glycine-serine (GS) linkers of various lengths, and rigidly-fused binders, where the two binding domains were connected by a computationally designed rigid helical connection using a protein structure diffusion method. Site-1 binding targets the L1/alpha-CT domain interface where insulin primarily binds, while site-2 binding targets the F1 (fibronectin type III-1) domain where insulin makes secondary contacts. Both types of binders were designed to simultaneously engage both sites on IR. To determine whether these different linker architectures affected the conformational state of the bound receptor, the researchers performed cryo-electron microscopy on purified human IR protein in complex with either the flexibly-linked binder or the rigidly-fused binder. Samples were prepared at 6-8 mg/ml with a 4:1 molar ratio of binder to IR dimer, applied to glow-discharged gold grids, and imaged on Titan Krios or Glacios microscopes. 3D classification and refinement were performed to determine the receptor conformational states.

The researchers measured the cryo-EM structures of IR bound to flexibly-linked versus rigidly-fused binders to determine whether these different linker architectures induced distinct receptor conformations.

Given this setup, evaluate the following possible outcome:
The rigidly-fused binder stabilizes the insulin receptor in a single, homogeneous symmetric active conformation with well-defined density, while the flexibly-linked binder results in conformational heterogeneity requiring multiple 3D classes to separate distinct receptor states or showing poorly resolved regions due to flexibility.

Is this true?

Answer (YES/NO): YES